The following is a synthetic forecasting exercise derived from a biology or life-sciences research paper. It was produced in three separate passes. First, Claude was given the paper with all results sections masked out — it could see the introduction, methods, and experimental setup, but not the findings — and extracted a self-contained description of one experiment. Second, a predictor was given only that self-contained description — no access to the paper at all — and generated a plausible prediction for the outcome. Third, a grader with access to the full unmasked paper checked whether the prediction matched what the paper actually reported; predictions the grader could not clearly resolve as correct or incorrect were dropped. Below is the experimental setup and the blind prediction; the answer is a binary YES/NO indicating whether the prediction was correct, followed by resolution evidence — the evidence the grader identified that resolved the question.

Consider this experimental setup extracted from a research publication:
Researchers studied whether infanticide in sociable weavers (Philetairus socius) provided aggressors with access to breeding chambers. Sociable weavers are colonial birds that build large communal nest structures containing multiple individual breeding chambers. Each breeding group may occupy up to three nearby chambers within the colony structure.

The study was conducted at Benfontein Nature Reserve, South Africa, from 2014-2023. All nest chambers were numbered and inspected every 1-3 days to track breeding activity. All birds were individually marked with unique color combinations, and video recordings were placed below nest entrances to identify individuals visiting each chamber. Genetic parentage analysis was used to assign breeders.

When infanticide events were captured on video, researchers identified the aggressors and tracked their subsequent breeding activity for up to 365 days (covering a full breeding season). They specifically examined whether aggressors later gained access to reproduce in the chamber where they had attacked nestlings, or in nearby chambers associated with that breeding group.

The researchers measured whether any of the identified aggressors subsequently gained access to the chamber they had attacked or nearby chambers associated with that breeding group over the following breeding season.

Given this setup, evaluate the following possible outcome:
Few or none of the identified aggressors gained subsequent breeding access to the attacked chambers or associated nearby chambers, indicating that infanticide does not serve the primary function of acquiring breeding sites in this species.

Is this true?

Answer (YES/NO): YES